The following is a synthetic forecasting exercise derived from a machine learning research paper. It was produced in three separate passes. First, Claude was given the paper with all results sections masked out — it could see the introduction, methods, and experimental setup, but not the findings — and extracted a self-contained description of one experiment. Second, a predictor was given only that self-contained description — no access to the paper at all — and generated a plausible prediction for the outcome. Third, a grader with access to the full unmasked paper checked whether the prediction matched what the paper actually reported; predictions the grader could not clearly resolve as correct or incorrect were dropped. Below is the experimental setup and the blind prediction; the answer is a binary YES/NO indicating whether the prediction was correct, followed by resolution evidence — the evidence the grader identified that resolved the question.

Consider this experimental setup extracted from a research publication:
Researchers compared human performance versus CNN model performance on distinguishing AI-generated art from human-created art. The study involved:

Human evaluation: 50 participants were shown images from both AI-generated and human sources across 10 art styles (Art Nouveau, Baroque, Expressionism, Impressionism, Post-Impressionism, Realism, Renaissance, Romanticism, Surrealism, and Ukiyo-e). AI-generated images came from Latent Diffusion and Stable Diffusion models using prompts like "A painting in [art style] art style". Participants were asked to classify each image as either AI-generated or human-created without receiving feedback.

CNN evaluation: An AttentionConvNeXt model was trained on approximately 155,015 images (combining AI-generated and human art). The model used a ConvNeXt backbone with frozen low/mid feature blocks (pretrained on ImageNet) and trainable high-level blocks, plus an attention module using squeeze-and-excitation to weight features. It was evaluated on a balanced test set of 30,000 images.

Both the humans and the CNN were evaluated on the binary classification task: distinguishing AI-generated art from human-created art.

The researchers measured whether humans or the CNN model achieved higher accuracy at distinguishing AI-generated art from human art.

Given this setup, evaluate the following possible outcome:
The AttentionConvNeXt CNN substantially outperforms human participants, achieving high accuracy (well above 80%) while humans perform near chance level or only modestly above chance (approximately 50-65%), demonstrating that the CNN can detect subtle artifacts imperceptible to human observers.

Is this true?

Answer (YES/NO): YES